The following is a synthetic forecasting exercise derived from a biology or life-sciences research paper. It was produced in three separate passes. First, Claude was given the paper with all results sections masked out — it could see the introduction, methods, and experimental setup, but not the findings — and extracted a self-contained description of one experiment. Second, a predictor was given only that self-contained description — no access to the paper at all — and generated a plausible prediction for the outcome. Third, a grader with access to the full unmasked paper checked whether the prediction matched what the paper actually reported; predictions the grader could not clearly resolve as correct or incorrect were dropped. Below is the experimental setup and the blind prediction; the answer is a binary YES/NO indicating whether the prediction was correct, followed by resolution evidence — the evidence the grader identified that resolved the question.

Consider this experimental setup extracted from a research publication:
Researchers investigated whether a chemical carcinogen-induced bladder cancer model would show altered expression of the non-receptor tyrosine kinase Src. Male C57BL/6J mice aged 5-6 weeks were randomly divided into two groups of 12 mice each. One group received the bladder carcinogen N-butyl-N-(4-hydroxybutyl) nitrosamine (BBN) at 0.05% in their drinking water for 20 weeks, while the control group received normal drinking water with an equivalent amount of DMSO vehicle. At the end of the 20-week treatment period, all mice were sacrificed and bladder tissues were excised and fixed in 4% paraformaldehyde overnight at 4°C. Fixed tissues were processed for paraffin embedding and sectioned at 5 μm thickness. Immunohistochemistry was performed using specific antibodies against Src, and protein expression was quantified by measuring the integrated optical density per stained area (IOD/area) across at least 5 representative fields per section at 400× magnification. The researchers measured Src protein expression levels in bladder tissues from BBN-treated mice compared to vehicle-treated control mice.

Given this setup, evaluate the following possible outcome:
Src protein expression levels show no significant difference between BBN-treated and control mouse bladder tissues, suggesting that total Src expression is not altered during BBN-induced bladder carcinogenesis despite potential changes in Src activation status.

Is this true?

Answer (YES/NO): NO